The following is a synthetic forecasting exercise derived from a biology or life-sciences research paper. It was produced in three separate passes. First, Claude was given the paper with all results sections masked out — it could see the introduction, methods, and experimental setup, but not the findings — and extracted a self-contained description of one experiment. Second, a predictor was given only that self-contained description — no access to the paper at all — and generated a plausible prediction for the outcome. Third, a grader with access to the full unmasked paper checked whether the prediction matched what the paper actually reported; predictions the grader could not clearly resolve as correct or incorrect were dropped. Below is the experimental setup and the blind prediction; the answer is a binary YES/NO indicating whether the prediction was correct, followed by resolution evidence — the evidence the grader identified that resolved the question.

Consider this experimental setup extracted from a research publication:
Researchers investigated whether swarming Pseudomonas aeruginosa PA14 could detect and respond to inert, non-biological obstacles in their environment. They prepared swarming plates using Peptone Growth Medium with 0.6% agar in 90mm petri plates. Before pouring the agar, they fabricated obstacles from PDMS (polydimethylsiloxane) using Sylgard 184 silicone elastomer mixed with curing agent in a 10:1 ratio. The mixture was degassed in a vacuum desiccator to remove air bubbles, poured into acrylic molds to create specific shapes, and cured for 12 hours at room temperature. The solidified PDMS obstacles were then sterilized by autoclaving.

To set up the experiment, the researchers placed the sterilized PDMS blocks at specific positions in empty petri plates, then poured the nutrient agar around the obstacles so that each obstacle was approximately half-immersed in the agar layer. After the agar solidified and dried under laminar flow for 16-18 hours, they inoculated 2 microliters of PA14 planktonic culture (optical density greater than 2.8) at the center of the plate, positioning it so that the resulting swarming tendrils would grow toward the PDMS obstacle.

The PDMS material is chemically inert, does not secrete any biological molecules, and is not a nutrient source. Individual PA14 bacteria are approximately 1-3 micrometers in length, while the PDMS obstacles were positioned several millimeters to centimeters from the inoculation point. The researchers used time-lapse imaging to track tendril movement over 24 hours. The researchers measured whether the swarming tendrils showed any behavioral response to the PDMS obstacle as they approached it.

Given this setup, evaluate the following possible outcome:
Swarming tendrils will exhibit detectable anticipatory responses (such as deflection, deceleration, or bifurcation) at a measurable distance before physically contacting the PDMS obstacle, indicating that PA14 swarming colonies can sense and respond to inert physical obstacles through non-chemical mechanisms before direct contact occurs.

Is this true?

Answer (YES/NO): NO